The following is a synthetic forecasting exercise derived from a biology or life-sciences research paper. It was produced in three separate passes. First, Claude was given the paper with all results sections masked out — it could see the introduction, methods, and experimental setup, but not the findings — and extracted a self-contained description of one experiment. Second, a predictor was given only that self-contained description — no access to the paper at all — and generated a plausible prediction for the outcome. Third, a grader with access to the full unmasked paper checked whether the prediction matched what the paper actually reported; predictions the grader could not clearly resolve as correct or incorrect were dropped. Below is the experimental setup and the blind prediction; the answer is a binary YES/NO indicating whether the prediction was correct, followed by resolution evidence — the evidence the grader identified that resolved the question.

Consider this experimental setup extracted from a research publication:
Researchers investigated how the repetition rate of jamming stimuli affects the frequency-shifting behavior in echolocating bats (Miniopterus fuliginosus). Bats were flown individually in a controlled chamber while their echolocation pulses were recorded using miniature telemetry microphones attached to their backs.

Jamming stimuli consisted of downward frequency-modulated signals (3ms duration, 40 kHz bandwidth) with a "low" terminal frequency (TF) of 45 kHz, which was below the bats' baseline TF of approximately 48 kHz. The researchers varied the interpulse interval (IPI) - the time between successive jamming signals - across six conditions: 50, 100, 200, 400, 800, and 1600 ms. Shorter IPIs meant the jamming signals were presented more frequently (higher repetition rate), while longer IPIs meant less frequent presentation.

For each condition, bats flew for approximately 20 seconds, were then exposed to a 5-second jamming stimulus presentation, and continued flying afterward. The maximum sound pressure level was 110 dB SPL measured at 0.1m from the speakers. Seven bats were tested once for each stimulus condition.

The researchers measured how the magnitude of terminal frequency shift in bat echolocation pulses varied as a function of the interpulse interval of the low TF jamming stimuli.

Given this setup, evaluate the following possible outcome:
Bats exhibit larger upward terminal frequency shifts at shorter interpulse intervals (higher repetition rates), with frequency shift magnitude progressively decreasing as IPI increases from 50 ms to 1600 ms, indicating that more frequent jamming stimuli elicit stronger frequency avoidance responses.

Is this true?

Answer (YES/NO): YES